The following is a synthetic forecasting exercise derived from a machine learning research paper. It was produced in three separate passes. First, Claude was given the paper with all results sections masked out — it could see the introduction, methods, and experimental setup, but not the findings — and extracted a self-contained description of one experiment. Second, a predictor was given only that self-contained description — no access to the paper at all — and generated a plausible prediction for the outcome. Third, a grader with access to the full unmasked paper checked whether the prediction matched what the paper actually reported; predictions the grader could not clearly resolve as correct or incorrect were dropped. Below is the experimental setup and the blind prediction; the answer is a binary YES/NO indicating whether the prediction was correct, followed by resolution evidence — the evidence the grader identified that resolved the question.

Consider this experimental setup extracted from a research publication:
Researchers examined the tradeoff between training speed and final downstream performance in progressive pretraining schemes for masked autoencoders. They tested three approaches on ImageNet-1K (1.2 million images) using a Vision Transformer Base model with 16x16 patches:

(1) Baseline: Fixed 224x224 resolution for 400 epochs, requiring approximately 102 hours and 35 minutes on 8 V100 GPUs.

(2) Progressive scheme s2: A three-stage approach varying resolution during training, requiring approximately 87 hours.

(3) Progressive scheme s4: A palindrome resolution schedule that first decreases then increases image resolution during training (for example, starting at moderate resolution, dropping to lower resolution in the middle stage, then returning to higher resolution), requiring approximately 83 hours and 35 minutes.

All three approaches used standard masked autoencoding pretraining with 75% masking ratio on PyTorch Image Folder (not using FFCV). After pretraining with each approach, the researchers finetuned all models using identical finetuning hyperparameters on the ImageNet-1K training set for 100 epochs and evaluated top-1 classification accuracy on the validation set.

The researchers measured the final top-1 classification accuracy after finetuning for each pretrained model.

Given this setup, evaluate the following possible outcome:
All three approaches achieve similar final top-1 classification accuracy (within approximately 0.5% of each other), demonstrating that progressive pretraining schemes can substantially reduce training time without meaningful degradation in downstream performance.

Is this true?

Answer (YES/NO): YES